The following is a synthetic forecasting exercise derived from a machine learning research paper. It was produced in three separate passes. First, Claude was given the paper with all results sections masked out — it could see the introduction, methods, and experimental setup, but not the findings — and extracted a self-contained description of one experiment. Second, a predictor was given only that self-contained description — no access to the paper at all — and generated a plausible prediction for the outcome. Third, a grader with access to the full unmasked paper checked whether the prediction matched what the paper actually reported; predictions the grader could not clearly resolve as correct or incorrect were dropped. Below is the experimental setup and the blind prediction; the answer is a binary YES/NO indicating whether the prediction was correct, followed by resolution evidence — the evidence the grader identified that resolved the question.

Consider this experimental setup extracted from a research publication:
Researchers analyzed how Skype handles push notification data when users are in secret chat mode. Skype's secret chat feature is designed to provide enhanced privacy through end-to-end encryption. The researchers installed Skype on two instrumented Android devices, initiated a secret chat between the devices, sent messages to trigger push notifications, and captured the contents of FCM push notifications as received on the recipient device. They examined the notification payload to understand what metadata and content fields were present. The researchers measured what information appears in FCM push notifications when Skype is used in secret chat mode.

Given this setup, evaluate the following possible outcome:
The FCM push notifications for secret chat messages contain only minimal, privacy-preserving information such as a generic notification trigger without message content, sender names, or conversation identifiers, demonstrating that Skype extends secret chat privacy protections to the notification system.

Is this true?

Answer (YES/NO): NO